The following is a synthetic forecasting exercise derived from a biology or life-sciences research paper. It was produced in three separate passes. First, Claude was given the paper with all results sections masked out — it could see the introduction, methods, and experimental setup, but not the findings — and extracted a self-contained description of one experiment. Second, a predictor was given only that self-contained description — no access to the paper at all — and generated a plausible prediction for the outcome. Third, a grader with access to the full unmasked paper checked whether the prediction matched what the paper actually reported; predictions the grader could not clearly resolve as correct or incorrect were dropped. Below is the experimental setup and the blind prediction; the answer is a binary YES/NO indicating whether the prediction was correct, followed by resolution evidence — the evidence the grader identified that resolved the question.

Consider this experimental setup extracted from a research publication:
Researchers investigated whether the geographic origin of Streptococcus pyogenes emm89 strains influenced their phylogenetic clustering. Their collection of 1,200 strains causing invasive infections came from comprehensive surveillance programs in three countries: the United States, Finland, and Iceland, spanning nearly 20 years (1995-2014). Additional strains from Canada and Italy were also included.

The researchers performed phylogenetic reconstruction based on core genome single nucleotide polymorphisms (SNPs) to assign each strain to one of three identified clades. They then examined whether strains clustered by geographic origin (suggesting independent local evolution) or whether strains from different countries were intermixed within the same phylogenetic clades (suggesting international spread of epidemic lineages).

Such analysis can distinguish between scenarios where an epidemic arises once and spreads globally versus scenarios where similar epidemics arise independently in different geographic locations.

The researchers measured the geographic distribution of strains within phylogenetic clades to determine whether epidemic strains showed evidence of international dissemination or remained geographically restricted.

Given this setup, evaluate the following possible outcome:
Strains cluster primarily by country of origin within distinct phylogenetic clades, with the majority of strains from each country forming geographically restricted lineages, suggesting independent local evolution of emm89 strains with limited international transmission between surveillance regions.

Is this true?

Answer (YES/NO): NO